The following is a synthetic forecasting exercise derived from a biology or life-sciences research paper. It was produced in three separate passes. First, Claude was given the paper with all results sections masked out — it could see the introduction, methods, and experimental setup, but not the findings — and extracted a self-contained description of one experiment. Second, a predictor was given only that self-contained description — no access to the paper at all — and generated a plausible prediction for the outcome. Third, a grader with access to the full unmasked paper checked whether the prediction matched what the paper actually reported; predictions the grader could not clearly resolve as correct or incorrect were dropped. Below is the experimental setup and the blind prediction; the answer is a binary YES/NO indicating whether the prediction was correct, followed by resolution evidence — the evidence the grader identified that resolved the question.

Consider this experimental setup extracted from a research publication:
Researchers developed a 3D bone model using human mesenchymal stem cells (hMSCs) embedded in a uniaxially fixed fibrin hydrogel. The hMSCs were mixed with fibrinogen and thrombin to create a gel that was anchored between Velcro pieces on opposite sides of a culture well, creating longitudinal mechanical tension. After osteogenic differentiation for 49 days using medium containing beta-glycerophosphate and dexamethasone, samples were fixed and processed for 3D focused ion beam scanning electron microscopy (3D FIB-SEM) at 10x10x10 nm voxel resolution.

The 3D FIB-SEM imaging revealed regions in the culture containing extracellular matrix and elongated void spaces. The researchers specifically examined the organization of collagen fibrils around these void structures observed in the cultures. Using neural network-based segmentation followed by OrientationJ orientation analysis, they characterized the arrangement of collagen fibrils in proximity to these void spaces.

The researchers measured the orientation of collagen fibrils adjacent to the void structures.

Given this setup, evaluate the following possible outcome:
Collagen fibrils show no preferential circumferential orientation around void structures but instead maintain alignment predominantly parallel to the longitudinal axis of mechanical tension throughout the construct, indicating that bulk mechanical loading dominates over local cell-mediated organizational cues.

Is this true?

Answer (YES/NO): NO